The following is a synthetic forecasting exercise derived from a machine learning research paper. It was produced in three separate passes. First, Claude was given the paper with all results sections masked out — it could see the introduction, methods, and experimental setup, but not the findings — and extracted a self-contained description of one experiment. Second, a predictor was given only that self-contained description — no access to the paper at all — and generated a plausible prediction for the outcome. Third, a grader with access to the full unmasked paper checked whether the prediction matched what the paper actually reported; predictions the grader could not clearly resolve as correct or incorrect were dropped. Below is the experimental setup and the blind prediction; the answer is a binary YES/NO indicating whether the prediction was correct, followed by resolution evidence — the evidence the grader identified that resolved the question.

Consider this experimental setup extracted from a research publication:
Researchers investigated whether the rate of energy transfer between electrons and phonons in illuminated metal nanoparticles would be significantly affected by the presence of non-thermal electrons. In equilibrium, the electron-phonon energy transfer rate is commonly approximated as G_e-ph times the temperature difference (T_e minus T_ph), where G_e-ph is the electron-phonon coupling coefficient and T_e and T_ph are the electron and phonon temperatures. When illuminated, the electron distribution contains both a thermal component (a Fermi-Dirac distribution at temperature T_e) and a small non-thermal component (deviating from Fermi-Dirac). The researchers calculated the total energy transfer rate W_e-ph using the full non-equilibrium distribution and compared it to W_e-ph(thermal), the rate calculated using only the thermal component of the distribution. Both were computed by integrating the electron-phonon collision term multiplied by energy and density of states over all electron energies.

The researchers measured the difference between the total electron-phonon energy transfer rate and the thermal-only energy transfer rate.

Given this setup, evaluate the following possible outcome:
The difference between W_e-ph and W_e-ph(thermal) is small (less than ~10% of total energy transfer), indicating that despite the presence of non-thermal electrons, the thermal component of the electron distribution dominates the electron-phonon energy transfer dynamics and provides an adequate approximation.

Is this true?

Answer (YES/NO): YES